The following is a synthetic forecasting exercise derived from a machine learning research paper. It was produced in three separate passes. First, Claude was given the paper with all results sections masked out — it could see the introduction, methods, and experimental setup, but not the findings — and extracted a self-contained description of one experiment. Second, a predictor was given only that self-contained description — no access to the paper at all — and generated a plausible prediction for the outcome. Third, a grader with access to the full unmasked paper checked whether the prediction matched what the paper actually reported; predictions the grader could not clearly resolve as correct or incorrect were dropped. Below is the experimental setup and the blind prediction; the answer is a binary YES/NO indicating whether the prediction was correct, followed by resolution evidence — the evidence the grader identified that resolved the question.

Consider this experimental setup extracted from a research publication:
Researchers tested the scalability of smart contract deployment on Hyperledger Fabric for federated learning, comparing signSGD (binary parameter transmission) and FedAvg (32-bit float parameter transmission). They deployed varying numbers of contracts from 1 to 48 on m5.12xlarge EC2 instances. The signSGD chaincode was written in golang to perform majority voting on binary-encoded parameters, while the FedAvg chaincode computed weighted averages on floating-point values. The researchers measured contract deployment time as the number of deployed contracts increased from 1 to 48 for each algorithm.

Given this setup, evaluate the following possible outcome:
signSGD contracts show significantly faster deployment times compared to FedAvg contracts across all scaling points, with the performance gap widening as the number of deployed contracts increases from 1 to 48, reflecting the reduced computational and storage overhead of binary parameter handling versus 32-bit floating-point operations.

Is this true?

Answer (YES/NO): NO